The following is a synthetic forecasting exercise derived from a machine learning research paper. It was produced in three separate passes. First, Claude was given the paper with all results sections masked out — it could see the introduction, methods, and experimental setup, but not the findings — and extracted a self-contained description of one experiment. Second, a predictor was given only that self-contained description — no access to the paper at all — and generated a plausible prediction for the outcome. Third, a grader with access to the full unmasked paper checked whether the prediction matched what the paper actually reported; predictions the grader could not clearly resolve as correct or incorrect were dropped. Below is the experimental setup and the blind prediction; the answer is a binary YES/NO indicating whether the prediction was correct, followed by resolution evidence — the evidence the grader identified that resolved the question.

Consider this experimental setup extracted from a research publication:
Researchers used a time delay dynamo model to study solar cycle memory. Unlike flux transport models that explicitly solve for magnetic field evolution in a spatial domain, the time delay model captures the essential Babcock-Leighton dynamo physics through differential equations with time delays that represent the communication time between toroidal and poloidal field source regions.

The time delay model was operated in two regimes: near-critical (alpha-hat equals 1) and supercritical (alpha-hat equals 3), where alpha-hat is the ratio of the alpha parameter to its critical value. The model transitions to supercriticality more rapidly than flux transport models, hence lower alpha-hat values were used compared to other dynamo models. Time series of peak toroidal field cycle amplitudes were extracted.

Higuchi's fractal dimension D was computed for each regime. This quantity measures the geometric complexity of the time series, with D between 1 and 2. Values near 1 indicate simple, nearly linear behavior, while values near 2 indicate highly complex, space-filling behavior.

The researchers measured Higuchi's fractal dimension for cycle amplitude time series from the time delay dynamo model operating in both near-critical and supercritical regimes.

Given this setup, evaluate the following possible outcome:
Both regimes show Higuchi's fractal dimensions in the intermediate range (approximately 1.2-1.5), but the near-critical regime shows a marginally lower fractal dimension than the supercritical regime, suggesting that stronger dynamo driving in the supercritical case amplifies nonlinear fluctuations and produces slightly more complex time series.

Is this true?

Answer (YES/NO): NO